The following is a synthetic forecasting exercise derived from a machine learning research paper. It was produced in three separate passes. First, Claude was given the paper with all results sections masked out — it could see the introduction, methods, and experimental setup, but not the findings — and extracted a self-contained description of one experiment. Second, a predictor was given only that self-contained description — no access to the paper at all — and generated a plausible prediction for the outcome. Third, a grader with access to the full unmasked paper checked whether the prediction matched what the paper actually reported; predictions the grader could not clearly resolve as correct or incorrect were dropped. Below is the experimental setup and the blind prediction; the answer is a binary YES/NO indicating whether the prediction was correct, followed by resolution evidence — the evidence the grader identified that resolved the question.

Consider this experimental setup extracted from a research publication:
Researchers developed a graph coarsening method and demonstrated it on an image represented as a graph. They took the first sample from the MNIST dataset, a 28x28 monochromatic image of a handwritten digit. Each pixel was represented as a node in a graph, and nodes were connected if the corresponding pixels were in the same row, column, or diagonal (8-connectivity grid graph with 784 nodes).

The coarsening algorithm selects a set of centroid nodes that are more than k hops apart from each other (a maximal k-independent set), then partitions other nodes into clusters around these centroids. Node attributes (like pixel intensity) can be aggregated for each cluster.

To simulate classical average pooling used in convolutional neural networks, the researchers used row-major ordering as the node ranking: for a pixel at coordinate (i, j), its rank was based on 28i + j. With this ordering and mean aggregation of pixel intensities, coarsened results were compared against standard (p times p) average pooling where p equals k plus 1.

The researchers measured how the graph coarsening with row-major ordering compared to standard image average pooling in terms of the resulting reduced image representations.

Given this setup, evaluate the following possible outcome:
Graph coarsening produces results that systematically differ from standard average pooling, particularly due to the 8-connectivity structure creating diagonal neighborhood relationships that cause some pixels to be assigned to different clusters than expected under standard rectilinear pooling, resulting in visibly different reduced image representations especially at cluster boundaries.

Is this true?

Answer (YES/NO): NO